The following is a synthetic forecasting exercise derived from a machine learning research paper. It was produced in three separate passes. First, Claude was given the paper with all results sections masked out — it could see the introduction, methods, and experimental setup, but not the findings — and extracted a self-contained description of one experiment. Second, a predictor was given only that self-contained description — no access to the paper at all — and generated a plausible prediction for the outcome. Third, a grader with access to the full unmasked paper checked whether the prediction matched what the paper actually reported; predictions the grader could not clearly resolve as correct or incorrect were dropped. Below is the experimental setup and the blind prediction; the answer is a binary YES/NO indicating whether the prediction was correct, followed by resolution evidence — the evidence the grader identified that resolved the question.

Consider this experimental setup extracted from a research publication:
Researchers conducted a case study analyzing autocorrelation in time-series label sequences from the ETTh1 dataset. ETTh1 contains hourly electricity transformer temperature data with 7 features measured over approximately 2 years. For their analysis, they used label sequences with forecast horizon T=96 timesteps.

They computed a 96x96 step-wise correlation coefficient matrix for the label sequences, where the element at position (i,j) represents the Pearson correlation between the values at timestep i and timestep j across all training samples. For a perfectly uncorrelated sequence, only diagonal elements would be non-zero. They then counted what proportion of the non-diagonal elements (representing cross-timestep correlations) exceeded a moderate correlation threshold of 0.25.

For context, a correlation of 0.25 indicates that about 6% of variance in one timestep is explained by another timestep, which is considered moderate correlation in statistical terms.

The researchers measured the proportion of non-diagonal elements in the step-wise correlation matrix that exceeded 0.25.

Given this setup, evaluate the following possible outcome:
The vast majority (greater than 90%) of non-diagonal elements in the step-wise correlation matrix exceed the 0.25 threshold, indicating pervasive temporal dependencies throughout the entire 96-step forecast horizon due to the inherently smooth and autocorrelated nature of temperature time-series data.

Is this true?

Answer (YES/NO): NO